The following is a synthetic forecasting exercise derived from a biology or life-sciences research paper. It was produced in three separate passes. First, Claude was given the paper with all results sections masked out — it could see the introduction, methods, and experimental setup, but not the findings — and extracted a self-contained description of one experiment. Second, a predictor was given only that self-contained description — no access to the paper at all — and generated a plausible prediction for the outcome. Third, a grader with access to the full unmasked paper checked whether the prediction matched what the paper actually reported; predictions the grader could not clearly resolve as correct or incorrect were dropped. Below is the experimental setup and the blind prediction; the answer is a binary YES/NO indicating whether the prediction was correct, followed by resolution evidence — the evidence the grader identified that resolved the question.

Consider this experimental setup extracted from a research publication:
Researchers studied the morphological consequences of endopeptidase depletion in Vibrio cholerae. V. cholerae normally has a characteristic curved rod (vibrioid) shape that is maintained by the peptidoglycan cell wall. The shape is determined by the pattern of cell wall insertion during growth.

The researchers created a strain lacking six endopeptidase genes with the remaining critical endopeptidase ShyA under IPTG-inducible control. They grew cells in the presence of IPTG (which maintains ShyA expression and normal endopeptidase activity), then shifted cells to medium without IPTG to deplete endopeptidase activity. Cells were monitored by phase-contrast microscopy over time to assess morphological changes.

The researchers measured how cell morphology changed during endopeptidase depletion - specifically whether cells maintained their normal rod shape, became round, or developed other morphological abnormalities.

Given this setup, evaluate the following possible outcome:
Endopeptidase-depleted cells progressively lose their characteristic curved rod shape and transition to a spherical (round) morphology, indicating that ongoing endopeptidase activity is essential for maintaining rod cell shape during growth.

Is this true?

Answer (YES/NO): NO